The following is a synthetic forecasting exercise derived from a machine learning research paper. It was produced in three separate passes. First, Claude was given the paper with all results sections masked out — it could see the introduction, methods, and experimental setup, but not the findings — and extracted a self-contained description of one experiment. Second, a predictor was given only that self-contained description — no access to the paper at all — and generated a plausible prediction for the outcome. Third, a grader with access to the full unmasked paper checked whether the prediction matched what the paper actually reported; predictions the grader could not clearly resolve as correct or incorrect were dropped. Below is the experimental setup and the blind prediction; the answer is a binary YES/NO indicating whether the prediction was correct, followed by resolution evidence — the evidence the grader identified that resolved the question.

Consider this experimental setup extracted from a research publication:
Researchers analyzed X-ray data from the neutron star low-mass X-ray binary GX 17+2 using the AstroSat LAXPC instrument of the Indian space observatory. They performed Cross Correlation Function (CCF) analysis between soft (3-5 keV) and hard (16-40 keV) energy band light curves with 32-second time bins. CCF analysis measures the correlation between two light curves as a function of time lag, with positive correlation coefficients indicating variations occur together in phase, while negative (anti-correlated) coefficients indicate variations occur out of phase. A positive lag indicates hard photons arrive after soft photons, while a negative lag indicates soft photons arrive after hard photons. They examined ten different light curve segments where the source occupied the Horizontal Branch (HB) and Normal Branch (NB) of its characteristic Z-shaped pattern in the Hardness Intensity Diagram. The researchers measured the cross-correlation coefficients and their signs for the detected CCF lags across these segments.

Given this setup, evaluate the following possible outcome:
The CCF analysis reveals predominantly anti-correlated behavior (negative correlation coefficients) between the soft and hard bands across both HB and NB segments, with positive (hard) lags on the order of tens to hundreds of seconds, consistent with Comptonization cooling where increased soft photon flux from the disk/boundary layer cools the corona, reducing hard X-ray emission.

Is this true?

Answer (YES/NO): NO